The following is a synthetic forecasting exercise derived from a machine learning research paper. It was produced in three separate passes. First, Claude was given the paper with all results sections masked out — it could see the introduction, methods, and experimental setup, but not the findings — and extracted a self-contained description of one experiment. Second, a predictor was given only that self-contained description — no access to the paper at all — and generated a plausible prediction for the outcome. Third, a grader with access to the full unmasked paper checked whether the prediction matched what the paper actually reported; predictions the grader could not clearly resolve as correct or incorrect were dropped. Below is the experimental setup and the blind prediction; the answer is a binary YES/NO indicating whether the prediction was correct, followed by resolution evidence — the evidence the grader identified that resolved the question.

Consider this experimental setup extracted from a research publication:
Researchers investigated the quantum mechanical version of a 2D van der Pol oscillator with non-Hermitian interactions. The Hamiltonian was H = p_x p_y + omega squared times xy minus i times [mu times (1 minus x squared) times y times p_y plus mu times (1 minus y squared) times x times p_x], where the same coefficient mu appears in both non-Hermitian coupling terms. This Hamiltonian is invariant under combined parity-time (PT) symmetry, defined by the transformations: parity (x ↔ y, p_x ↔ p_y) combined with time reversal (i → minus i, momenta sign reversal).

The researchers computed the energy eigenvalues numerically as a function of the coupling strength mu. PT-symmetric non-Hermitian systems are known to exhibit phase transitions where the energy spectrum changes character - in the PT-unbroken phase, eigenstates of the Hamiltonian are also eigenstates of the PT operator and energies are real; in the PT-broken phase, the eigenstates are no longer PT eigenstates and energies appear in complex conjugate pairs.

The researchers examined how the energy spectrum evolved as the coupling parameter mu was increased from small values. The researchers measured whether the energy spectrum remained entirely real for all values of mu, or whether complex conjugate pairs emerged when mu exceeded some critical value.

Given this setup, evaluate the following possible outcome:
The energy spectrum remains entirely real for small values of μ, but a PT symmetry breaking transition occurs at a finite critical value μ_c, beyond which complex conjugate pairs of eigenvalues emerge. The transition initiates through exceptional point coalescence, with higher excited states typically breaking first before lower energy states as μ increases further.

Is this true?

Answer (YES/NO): YES